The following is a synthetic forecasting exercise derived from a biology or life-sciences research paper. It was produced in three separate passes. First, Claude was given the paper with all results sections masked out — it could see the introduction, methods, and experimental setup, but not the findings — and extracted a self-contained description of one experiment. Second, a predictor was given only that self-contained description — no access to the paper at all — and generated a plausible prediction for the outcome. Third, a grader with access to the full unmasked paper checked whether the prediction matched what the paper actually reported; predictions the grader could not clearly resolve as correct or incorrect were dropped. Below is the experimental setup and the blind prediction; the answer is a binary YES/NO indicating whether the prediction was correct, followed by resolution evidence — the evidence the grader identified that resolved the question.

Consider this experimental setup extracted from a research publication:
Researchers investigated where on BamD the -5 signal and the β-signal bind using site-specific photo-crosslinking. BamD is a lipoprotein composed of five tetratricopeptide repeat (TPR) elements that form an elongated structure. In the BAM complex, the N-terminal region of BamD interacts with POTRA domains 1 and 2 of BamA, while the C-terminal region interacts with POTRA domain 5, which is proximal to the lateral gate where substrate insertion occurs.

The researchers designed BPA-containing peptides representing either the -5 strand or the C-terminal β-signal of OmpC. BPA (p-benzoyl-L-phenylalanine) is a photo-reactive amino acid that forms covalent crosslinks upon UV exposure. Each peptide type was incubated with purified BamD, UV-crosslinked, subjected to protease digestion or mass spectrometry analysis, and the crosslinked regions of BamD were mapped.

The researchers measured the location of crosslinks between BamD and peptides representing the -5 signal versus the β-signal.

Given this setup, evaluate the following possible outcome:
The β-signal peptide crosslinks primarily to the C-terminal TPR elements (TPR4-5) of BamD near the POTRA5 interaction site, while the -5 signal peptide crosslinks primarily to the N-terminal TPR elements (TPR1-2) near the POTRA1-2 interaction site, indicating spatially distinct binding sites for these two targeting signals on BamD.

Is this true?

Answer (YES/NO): YES